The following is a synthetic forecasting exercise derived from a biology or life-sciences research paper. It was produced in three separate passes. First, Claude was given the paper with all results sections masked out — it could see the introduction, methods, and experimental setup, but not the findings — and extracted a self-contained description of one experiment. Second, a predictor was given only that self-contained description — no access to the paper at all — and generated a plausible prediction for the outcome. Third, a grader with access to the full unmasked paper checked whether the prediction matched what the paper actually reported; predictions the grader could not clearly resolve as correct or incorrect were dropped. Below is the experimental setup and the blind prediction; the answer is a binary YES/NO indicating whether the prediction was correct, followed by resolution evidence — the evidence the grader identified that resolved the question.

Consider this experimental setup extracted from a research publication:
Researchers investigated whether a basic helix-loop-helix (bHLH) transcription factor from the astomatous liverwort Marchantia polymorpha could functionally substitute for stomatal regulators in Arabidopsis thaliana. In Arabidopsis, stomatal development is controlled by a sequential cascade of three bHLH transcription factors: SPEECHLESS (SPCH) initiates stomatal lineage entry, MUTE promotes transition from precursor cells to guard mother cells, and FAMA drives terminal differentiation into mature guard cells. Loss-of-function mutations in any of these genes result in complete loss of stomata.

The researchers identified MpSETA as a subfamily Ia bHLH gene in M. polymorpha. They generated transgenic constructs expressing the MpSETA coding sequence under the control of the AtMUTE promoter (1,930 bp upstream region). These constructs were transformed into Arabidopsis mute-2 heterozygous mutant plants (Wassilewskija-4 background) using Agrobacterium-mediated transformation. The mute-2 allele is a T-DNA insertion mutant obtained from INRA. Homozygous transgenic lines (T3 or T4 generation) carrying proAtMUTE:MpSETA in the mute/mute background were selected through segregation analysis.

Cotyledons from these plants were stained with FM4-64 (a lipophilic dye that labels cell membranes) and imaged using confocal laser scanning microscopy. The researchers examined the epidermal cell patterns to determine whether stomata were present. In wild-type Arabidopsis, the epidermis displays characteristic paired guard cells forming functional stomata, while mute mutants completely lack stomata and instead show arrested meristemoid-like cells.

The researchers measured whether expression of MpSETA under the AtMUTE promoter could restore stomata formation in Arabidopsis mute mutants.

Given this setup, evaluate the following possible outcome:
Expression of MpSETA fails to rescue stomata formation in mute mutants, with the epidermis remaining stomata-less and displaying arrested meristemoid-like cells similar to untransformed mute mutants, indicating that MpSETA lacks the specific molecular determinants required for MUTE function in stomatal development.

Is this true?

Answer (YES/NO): NO